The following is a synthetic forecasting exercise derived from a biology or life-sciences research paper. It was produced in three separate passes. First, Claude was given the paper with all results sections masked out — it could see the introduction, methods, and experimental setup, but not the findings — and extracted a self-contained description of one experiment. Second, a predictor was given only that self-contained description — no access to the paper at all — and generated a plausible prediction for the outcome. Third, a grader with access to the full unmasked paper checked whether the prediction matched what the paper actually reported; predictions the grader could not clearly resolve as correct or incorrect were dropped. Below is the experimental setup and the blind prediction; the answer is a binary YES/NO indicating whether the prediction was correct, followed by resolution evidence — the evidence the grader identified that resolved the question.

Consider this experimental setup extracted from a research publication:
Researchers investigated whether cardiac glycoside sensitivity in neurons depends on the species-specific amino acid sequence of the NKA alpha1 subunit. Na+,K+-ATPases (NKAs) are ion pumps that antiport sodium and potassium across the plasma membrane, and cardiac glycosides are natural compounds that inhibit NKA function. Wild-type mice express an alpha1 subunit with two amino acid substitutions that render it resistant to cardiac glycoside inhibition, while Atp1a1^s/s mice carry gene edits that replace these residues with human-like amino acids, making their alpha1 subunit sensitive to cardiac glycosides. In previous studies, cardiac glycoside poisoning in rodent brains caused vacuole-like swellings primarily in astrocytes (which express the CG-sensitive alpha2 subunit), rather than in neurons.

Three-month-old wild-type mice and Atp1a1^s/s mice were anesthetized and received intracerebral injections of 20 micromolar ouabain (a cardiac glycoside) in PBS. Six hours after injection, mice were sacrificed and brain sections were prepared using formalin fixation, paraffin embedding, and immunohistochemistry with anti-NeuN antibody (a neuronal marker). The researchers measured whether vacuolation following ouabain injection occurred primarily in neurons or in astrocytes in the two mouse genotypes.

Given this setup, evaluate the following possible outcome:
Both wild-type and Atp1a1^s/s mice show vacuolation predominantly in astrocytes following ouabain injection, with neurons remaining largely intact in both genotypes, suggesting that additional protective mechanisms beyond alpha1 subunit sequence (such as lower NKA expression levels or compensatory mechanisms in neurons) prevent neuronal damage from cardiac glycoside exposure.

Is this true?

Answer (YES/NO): NO